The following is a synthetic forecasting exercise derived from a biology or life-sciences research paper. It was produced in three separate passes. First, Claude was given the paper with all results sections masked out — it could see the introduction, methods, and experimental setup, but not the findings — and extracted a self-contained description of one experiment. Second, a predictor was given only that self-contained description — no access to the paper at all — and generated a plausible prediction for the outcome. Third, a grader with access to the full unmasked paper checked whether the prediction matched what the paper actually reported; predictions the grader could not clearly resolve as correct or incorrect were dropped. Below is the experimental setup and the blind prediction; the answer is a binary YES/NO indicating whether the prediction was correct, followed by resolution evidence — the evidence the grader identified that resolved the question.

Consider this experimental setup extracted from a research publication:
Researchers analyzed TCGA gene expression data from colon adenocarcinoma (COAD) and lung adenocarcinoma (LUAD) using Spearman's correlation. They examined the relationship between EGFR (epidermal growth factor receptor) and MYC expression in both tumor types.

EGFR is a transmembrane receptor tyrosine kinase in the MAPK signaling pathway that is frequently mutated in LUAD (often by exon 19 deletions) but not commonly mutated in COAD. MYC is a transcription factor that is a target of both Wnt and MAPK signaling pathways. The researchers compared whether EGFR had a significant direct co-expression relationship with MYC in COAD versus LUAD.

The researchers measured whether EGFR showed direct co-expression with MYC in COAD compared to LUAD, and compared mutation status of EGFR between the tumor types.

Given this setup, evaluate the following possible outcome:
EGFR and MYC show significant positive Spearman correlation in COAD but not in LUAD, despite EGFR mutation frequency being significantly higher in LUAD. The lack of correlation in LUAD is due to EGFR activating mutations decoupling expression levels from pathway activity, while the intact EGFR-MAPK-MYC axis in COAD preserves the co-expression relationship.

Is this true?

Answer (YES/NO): YES